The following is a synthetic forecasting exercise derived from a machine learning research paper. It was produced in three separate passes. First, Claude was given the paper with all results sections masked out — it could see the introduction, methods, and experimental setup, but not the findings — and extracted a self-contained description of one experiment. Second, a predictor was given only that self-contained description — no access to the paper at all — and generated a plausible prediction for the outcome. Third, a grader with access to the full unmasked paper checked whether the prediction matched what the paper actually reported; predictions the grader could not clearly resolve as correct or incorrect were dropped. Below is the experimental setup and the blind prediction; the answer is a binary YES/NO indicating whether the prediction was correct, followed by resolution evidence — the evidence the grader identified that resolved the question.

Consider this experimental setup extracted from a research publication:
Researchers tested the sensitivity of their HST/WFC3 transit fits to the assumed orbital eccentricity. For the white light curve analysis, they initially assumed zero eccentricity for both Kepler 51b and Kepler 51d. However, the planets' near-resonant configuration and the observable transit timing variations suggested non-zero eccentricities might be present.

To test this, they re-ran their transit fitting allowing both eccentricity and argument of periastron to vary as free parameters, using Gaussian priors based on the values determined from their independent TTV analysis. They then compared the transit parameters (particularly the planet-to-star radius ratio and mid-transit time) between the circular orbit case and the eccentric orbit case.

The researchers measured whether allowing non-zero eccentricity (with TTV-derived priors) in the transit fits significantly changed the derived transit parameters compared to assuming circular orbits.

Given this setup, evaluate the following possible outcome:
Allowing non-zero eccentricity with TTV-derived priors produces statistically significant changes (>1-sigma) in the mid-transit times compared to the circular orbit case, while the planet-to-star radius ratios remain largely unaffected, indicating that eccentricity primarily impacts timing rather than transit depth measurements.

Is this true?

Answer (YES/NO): NO